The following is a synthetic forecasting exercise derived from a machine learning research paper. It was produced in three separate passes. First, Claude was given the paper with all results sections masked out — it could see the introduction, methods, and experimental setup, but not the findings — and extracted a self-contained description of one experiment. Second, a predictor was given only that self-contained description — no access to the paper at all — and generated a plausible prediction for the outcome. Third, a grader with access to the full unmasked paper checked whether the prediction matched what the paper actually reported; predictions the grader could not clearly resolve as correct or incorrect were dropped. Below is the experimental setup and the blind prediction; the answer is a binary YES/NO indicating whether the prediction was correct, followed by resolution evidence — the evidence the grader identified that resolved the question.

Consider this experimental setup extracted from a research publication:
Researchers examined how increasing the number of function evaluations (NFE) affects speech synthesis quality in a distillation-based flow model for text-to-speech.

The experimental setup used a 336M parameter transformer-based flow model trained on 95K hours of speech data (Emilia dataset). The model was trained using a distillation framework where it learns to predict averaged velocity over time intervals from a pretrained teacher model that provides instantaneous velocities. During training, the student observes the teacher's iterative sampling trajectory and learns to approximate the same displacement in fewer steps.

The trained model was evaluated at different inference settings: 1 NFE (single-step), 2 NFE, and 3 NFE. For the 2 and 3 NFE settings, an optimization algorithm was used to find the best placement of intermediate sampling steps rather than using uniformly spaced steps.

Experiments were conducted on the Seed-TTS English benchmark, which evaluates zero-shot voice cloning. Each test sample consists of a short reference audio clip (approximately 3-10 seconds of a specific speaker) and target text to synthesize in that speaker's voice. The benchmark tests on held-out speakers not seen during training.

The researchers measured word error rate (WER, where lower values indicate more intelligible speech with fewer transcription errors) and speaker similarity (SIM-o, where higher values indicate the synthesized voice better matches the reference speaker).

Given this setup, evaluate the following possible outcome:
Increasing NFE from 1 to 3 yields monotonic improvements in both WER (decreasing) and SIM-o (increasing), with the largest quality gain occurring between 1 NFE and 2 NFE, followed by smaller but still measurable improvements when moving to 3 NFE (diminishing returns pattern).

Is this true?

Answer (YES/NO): YES